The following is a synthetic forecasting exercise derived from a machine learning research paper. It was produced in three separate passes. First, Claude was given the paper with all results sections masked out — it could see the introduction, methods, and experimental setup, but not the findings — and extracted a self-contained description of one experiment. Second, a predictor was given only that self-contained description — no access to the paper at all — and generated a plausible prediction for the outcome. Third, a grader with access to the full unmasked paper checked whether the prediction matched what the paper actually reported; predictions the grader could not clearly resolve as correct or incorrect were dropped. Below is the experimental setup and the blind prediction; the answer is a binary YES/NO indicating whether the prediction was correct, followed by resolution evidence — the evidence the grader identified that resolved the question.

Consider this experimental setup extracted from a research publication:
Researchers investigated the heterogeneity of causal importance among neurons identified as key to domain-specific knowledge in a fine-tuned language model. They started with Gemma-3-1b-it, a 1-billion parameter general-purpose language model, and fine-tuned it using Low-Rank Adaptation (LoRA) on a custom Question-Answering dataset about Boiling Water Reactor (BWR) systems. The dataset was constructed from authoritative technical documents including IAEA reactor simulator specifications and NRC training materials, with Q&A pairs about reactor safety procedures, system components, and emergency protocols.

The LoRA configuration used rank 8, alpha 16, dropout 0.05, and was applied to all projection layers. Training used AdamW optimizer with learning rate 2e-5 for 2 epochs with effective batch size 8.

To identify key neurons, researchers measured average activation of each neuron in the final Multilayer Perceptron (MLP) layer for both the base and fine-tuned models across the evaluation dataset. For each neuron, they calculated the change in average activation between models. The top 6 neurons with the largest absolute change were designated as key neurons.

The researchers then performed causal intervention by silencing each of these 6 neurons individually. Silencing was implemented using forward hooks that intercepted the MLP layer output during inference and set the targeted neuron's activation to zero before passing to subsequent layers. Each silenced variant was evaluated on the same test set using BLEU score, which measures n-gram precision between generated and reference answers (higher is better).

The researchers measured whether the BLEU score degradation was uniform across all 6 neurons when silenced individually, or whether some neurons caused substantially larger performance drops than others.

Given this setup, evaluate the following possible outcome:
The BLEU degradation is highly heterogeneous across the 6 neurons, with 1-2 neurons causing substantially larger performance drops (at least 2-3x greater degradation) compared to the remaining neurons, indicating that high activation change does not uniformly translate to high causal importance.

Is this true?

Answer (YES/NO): YES